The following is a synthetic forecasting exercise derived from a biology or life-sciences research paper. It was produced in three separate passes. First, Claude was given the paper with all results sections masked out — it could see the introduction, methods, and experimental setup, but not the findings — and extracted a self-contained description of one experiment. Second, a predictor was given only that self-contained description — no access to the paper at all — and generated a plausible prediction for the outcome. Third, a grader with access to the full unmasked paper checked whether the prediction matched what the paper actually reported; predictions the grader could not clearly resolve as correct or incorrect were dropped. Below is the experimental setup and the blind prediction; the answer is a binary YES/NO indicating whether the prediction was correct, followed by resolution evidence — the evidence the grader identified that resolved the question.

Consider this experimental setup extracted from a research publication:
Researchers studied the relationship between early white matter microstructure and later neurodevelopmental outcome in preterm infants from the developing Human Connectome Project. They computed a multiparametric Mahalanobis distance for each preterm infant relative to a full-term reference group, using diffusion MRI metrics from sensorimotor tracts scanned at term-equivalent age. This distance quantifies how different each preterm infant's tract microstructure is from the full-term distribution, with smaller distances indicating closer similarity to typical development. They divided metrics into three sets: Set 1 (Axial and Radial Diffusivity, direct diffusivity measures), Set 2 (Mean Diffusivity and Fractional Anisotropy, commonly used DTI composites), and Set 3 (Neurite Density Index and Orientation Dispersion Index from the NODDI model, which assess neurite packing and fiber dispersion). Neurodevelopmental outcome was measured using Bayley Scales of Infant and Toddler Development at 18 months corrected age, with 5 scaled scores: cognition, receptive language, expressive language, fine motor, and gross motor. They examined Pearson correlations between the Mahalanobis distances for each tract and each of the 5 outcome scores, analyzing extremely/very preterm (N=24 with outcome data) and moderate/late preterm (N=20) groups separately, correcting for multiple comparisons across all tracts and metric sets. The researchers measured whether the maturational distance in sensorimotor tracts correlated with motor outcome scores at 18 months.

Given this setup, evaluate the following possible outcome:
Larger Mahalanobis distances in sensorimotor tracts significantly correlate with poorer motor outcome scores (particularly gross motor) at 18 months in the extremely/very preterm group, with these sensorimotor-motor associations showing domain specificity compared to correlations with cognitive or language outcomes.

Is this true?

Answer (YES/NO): NO